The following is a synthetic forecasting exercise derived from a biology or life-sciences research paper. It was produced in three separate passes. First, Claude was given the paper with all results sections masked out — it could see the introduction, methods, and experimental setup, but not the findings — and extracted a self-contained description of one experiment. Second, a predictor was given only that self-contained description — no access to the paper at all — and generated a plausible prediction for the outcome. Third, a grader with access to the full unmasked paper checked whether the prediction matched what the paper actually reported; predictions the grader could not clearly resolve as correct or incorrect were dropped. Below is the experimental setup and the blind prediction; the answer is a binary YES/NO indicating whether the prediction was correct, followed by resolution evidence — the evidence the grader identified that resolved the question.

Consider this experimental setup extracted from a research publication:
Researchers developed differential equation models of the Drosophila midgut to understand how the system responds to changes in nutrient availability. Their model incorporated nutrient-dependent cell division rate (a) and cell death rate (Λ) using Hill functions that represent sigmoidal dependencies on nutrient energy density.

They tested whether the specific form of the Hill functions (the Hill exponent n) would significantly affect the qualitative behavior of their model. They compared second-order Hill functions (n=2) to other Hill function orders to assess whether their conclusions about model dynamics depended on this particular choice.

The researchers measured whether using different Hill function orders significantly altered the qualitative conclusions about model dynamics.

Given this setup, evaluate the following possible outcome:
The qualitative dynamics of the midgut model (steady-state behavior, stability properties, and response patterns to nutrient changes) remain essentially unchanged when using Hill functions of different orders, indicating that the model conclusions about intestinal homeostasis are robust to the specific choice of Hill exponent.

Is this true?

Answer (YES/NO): YES